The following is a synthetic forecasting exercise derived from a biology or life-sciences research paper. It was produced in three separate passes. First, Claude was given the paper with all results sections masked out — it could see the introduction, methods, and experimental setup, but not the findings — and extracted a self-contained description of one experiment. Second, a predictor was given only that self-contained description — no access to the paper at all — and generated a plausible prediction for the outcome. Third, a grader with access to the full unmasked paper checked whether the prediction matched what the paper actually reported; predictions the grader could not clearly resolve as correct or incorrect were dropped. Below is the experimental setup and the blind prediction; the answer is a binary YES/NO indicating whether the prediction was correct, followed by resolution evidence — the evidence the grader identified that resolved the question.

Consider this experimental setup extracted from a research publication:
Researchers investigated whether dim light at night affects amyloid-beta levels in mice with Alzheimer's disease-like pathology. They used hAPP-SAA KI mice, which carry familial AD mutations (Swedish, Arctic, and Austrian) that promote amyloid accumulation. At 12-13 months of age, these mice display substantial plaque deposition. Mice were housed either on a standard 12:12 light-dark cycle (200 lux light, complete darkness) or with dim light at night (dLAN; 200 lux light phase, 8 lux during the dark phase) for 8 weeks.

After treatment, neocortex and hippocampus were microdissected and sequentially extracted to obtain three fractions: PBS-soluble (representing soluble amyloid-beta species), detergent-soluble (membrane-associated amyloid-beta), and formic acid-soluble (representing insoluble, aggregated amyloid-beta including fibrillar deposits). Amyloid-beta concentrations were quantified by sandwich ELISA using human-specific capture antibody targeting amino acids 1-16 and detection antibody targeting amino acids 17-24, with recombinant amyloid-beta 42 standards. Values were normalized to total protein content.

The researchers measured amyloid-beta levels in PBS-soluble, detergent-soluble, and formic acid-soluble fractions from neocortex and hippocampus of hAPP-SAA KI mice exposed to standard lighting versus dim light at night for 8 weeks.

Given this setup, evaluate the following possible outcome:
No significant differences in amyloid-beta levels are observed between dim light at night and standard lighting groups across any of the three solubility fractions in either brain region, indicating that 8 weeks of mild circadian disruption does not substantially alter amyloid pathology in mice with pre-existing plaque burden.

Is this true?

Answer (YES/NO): NO